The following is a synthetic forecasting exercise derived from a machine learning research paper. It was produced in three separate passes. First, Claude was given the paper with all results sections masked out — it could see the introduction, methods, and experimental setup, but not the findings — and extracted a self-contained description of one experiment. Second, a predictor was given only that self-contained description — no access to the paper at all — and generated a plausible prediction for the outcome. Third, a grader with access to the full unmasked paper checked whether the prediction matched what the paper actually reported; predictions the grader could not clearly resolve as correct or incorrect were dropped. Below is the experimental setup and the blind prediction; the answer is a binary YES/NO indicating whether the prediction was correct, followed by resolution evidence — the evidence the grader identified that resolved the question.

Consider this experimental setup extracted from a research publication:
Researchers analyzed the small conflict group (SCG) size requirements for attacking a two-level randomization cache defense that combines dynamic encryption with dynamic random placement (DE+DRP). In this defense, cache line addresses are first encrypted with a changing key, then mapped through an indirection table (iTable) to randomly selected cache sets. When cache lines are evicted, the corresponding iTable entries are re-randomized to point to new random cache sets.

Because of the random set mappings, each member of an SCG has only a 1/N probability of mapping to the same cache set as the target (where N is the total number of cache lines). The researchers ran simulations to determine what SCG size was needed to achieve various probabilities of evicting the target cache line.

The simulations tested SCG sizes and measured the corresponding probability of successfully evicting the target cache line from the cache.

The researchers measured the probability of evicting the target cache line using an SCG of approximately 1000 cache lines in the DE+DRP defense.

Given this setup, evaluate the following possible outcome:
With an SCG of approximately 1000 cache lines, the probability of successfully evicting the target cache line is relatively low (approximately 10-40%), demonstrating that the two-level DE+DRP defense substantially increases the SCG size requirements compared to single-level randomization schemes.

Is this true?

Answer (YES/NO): NO